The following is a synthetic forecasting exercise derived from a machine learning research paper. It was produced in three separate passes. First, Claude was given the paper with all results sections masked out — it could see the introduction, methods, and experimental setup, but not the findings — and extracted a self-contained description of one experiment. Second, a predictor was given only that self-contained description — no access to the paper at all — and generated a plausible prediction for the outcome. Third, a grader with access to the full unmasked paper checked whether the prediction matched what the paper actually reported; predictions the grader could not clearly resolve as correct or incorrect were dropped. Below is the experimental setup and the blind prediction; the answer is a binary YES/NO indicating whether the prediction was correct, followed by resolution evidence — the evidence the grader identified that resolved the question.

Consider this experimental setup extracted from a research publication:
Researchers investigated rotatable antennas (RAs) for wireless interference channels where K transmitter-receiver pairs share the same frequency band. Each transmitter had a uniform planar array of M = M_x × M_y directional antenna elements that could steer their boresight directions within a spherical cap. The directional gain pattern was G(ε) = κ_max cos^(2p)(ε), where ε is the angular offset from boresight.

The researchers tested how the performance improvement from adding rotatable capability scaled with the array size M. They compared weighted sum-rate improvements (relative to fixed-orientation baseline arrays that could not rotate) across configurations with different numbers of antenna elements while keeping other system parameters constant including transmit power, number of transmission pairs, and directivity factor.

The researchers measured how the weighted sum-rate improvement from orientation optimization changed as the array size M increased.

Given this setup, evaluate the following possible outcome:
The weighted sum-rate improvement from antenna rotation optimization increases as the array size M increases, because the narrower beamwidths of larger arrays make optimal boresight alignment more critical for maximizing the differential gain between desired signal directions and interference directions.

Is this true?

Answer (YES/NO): YES